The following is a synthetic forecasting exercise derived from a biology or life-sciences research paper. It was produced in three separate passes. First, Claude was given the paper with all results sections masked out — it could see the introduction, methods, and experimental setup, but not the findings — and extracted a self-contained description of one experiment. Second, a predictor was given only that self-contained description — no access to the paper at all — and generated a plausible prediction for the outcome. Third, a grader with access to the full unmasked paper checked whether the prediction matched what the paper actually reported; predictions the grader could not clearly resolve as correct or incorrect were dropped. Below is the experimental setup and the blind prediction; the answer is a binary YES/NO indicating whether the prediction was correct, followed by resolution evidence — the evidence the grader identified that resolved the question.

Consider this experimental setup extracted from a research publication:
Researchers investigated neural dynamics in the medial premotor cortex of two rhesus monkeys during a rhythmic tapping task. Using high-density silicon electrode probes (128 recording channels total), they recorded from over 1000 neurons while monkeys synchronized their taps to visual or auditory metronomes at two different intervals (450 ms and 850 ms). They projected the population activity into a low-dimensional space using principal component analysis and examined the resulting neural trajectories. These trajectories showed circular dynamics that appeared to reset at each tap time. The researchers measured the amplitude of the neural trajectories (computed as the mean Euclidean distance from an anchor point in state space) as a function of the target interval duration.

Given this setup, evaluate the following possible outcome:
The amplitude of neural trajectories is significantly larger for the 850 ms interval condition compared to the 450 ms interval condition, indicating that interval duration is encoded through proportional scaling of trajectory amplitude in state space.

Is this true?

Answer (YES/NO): NO